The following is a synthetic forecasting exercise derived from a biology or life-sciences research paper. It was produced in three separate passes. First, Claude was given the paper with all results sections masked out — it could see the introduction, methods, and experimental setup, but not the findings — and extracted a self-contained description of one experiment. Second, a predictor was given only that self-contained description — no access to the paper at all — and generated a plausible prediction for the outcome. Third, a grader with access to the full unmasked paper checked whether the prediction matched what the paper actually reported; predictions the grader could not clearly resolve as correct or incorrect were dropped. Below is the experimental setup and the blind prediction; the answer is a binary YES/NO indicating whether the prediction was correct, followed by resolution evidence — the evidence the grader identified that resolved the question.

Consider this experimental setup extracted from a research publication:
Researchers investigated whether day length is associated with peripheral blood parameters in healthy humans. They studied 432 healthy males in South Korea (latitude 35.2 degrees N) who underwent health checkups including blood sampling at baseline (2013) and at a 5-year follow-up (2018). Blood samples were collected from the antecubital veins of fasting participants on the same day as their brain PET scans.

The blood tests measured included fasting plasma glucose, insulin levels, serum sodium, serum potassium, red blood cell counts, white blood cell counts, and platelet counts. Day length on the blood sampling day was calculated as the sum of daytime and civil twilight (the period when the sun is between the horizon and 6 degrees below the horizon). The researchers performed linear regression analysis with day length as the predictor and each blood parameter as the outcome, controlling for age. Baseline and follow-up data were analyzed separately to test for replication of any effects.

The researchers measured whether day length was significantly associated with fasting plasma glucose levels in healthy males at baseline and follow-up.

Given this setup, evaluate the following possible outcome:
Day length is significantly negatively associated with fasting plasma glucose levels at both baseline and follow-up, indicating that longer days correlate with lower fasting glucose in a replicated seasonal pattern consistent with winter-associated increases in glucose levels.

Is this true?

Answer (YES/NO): YES